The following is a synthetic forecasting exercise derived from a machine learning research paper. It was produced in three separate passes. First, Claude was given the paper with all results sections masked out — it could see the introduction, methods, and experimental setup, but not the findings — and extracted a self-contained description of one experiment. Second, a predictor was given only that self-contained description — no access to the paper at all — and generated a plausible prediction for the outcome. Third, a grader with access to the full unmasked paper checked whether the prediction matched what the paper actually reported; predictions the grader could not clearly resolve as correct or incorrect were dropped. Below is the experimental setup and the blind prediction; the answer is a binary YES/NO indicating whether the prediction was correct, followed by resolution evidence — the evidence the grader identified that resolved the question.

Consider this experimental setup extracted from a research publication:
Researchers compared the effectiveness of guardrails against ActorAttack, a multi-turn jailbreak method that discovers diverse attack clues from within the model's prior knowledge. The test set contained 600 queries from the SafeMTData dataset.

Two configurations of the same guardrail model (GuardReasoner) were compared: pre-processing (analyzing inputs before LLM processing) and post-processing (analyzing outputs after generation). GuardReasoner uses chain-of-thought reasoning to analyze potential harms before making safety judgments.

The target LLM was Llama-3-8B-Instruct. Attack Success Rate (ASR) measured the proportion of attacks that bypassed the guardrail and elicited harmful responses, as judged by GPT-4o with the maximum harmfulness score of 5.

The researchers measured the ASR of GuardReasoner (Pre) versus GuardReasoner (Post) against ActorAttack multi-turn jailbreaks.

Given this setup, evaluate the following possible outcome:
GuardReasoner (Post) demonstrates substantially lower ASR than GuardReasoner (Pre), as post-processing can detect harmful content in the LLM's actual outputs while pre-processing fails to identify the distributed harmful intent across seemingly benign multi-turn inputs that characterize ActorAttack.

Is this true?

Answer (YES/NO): NO